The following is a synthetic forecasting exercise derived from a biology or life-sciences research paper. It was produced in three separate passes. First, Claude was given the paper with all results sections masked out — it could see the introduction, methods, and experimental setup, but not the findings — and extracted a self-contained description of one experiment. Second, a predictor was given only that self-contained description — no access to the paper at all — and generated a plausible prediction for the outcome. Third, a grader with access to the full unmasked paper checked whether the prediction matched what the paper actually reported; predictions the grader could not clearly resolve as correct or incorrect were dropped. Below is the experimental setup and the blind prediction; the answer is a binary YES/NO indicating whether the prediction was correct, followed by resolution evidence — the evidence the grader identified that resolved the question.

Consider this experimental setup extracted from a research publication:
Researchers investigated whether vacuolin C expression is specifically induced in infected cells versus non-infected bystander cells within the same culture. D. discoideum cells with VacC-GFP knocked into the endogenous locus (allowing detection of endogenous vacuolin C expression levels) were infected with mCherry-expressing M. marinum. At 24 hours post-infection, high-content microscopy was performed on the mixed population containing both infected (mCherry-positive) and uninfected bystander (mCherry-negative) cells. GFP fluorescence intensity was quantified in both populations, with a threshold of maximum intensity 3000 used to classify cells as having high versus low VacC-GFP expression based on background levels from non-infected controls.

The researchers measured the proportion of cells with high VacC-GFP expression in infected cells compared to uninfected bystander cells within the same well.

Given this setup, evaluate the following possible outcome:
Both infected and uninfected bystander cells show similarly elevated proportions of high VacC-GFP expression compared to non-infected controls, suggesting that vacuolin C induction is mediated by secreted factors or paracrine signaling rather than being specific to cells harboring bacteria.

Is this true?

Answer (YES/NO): NO